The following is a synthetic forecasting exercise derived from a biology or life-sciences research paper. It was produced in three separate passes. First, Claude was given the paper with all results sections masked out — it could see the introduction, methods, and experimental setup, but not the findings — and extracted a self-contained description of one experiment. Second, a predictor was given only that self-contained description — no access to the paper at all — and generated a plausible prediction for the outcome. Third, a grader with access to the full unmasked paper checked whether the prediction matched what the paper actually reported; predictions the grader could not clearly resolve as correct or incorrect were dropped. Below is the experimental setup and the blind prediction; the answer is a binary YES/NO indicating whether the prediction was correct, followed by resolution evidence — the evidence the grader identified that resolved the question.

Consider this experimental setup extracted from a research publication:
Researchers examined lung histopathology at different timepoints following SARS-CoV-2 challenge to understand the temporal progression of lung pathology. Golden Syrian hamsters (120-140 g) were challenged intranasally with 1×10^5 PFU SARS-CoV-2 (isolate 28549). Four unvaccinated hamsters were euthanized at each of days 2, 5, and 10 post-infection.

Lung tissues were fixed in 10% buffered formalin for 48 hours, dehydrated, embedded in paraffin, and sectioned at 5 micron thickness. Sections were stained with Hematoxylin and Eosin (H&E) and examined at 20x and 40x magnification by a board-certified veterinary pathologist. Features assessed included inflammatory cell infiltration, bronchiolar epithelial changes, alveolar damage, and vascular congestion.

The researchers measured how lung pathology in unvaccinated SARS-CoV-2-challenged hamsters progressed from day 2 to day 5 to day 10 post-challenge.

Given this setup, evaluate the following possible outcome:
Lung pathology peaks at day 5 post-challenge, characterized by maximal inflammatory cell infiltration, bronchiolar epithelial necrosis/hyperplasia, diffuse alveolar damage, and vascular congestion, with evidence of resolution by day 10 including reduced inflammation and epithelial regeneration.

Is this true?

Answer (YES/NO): NO